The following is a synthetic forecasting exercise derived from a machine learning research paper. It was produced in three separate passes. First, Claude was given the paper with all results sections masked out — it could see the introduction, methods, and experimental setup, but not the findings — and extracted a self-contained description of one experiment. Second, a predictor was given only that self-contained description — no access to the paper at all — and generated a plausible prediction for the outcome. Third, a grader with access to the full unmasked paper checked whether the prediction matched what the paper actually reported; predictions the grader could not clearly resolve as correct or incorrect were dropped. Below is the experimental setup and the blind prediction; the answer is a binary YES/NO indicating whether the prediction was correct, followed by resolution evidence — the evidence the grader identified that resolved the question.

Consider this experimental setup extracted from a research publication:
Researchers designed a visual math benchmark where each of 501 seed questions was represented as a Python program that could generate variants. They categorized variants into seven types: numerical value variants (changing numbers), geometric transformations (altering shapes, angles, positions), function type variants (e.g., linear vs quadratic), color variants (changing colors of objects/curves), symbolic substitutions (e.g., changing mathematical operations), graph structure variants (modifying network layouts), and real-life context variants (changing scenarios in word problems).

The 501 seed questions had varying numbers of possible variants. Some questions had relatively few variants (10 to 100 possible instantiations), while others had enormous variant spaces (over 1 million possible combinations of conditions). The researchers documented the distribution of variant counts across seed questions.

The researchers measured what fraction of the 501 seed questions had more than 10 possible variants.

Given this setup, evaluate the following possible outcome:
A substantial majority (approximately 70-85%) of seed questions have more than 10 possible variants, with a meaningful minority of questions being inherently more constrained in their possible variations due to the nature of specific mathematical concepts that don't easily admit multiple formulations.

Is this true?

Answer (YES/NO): NO